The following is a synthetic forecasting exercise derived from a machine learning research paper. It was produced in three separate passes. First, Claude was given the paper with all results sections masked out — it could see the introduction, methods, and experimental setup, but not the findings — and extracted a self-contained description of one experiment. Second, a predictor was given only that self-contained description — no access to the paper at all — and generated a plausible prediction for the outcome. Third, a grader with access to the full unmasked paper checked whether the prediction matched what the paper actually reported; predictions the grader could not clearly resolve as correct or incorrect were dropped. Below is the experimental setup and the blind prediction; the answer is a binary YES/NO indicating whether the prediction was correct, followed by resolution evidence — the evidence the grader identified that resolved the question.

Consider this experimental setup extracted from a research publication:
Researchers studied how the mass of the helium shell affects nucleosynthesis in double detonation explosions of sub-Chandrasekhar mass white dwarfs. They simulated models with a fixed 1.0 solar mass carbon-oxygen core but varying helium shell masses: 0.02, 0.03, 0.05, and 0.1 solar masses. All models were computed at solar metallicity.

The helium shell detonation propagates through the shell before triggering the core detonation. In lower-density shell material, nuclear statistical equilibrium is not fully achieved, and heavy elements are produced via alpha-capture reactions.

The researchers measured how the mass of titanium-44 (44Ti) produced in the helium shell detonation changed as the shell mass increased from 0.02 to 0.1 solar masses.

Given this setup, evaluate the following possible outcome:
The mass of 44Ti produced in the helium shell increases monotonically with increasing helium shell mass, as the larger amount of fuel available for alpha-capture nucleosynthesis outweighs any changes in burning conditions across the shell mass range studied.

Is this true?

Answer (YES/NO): NO